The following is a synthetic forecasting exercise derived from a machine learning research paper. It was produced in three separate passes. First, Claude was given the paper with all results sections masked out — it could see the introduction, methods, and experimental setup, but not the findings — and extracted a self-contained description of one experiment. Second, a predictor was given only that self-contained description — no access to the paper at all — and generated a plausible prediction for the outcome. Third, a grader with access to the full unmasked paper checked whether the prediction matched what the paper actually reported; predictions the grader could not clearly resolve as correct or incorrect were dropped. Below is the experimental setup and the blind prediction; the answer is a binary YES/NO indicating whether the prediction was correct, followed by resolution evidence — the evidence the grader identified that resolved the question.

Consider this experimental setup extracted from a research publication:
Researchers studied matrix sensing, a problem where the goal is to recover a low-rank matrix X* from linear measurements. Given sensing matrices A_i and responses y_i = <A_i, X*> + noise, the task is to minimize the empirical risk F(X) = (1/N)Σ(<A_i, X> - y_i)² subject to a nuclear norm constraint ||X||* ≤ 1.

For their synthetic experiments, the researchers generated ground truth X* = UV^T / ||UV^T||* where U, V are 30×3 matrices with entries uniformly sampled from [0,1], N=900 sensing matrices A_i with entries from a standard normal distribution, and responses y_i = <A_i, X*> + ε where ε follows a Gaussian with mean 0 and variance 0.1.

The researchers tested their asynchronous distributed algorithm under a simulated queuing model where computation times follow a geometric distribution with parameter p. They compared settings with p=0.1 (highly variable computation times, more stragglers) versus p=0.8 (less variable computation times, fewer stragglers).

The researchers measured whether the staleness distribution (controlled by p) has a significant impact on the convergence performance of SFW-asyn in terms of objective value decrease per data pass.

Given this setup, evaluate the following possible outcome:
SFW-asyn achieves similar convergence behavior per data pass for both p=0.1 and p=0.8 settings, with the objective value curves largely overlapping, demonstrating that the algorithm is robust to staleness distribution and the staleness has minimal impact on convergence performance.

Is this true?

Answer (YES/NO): YES